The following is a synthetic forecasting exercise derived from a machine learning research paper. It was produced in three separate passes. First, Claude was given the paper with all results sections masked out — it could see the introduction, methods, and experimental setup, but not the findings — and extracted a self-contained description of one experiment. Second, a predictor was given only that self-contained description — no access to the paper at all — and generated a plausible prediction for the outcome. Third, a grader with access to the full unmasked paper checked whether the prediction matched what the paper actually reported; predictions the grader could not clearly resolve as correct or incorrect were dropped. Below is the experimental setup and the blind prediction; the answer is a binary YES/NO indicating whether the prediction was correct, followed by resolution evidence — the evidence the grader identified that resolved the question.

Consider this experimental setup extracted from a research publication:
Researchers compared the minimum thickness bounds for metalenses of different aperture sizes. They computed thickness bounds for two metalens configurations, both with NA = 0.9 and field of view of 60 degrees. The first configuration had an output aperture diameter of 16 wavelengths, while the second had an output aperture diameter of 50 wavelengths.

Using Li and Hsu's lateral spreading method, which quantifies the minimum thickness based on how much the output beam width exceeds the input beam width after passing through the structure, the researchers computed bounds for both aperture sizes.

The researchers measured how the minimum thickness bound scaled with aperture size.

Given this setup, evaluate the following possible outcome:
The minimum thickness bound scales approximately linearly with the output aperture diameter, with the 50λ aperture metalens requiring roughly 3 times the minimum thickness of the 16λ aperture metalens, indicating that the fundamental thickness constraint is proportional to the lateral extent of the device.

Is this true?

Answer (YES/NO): YES